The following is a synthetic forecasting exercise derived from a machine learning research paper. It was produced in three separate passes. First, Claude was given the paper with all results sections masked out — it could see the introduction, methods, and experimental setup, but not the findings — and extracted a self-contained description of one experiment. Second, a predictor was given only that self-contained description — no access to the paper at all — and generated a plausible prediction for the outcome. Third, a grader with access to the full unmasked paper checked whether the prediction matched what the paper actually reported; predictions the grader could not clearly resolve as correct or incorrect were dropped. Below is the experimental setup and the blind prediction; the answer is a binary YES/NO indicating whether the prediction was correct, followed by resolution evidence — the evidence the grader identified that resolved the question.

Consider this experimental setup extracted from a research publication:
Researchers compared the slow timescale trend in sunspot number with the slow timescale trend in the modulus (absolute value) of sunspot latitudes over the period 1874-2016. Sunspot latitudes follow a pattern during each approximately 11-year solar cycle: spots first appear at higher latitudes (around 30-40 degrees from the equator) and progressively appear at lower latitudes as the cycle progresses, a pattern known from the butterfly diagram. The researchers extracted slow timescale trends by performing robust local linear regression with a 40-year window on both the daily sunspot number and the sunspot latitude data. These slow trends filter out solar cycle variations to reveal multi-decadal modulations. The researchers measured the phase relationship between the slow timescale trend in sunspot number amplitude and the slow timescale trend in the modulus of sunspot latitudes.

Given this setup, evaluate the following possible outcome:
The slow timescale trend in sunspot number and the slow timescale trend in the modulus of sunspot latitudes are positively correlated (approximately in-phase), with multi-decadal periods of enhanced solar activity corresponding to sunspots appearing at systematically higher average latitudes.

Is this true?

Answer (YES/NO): YES